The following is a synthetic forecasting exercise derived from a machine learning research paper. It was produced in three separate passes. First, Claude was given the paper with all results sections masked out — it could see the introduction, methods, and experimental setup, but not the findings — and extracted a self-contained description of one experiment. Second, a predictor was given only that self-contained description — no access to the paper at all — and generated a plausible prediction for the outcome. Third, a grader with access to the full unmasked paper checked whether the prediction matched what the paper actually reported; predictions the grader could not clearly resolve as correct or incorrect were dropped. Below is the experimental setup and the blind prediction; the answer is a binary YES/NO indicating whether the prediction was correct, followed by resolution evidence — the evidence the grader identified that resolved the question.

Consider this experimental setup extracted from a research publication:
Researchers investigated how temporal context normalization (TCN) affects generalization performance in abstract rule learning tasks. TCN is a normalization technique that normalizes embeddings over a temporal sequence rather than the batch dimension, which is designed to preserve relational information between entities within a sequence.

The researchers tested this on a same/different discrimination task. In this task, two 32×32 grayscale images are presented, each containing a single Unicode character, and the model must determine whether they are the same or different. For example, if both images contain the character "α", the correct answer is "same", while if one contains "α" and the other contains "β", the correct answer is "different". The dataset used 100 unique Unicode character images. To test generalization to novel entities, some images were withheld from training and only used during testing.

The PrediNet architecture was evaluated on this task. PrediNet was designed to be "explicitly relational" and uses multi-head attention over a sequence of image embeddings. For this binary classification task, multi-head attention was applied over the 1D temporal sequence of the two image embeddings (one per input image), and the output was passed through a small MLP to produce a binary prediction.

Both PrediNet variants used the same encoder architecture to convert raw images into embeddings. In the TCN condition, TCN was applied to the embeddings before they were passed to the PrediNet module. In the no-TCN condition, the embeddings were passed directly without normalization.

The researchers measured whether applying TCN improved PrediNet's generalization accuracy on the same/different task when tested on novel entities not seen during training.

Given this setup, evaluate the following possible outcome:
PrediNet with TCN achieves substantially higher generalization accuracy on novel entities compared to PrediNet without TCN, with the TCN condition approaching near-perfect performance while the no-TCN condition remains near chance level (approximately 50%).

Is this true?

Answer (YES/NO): NO